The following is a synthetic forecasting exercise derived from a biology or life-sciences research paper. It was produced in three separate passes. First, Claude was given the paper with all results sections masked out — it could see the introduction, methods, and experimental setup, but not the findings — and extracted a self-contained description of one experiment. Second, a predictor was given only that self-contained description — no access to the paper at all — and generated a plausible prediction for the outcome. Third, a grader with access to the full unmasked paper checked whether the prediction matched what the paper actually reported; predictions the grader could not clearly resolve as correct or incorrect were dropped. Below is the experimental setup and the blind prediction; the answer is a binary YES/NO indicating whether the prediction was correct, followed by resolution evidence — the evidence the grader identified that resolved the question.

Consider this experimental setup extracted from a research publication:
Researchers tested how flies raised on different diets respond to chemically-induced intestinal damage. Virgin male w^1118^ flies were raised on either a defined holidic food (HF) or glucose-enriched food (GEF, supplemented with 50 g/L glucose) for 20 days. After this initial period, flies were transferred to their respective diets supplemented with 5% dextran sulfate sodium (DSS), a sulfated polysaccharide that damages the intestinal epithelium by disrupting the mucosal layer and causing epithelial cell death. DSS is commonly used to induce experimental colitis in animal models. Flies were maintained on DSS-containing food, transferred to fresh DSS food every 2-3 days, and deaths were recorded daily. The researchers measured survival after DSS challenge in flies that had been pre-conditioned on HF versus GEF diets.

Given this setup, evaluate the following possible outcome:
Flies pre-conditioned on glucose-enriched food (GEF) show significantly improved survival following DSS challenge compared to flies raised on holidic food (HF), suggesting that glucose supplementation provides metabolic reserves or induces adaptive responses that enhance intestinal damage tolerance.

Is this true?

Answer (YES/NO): NO